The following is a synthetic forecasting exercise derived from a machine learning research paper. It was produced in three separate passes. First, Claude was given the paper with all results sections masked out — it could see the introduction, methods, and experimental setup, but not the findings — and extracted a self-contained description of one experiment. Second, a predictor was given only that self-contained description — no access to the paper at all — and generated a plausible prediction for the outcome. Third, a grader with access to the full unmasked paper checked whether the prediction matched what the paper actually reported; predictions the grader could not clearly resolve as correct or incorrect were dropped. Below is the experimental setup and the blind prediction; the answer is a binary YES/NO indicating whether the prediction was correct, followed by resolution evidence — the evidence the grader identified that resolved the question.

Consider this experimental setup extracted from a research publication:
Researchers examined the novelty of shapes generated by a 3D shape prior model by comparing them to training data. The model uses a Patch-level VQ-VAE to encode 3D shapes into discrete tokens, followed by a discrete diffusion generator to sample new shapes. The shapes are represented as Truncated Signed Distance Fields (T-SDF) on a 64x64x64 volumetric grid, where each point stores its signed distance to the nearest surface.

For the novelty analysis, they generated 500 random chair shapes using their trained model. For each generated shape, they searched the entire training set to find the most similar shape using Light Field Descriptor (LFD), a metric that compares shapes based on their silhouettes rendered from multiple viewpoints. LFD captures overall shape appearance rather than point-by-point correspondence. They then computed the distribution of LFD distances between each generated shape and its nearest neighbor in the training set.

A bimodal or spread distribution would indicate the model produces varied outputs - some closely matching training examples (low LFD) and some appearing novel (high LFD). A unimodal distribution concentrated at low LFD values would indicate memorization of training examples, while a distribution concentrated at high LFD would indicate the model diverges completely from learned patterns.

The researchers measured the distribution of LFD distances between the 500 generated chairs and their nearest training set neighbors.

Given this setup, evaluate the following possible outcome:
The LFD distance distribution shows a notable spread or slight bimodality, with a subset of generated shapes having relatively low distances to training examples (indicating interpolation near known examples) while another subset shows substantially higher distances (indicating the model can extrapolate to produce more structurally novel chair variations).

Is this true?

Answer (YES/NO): YES